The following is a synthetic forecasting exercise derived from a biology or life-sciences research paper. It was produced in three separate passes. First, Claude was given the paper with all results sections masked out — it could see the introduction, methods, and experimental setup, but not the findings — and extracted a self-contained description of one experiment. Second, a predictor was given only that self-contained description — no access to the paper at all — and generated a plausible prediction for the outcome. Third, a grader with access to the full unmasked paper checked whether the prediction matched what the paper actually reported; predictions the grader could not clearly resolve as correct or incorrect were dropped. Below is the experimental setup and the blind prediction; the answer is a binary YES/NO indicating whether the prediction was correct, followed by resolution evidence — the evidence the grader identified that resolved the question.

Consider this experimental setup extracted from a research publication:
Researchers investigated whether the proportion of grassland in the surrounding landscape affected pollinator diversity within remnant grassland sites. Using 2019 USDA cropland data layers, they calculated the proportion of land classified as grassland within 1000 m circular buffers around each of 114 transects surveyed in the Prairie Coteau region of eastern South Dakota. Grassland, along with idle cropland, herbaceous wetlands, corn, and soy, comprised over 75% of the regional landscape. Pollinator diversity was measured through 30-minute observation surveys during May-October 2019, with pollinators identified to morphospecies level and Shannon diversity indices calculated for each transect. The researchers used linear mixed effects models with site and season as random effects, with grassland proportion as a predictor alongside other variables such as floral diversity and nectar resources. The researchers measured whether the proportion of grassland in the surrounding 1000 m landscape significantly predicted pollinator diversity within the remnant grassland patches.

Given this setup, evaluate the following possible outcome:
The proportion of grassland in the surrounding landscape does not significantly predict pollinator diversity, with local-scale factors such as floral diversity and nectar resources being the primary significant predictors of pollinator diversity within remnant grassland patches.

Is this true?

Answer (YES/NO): NO